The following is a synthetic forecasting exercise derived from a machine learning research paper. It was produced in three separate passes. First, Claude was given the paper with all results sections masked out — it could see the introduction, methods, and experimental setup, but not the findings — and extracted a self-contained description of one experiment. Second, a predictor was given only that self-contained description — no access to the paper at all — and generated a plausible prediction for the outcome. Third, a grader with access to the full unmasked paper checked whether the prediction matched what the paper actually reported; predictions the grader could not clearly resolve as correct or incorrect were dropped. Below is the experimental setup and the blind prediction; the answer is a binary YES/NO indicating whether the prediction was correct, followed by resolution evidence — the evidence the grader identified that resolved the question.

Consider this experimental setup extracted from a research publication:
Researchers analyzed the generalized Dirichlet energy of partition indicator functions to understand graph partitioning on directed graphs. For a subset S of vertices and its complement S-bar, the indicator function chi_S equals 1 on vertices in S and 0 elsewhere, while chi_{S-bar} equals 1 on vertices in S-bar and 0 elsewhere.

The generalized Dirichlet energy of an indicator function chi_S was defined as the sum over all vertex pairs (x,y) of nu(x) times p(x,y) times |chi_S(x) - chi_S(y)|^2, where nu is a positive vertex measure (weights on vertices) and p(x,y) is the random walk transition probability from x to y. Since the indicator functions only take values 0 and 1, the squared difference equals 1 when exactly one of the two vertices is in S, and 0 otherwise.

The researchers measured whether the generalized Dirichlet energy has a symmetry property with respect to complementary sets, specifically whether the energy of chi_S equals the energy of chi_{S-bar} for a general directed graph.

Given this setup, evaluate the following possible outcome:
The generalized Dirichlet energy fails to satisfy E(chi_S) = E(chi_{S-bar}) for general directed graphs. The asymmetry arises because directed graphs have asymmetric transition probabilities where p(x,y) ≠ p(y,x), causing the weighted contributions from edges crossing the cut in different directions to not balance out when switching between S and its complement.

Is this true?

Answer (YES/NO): NO